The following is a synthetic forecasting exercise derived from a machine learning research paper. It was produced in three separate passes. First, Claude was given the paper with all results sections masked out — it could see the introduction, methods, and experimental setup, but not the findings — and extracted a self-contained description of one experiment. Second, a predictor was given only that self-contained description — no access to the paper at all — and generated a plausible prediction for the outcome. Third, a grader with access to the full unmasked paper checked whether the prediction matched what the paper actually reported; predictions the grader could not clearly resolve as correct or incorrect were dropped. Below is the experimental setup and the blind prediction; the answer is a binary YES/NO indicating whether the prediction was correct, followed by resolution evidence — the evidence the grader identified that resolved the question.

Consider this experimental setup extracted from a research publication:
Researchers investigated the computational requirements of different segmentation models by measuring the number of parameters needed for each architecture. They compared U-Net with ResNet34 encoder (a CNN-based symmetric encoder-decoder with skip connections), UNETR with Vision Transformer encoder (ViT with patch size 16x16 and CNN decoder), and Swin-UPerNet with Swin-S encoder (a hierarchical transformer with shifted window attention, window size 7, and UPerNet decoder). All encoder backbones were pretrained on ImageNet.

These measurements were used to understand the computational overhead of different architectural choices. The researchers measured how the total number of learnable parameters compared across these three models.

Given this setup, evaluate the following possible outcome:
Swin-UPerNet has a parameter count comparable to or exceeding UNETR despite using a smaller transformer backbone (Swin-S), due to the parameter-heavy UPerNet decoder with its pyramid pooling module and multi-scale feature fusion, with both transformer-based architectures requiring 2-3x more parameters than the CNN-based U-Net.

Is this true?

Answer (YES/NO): NO